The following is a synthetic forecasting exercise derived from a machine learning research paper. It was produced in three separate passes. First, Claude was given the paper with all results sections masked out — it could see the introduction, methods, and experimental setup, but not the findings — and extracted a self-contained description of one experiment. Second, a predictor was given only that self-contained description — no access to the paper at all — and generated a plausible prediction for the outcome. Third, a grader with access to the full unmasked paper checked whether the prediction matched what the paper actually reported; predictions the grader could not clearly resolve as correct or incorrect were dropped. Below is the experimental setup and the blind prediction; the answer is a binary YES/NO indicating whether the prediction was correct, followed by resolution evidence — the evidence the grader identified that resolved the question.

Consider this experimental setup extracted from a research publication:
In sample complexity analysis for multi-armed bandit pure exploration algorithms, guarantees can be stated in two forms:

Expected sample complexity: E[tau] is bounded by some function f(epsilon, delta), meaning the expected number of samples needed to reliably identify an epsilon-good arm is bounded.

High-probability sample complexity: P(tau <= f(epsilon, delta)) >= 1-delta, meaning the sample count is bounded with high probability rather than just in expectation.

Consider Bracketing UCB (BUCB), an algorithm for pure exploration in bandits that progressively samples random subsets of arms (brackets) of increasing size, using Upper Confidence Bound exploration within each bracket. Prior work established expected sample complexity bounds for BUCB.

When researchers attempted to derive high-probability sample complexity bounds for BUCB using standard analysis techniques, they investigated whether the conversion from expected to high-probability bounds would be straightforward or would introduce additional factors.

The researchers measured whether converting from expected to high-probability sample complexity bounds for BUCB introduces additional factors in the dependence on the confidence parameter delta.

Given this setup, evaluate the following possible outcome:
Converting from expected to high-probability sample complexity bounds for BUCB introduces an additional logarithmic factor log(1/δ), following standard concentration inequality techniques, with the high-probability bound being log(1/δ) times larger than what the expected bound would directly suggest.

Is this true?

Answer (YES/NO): YES